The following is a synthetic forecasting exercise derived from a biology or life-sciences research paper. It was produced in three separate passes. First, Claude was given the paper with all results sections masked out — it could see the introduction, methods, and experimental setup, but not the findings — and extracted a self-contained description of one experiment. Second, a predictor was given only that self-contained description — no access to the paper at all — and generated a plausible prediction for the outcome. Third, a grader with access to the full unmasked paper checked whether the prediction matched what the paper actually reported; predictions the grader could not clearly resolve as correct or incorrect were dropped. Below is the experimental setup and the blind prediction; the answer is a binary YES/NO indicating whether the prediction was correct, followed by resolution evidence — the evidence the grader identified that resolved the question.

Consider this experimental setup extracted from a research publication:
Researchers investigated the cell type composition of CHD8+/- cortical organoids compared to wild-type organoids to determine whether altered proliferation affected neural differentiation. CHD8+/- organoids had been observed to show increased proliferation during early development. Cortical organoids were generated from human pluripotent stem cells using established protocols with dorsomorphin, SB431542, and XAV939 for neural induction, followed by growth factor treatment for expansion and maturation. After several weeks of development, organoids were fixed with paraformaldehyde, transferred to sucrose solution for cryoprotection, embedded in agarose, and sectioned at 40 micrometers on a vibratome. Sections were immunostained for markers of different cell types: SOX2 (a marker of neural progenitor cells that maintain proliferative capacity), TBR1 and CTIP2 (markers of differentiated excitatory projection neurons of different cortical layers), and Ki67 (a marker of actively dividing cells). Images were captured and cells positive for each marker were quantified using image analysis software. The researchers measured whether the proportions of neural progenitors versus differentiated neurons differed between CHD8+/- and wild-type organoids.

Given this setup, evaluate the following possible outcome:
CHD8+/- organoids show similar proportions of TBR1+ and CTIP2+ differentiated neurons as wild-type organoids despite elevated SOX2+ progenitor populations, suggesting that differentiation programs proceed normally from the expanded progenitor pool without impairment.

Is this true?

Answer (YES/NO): NO